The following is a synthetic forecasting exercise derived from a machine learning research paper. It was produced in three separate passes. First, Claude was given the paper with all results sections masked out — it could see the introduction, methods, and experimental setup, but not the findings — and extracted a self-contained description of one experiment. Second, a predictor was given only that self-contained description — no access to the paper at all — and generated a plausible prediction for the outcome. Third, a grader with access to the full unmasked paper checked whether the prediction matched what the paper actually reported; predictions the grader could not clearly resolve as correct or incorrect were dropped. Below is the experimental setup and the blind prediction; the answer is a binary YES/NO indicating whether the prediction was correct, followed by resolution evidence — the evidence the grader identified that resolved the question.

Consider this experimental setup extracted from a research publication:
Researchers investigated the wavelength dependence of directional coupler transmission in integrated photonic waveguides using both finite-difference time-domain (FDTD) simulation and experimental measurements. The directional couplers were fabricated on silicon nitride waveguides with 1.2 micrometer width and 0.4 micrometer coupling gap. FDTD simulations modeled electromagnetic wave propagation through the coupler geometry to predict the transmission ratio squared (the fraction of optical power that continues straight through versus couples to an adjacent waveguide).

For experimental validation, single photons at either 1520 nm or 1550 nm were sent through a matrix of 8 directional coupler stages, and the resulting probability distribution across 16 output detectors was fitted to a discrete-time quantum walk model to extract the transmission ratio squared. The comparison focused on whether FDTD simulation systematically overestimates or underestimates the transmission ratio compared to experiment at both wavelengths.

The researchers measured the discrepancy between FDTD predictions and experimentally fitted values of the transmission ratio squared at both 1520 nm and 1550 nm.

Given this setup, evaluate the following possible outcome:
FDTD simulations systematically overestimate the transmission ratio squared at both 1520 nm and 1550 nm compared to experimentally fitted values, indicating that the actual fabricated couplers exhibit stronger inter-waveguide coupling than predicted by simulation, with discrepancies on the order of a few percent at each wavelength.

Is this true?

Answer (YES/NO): NO